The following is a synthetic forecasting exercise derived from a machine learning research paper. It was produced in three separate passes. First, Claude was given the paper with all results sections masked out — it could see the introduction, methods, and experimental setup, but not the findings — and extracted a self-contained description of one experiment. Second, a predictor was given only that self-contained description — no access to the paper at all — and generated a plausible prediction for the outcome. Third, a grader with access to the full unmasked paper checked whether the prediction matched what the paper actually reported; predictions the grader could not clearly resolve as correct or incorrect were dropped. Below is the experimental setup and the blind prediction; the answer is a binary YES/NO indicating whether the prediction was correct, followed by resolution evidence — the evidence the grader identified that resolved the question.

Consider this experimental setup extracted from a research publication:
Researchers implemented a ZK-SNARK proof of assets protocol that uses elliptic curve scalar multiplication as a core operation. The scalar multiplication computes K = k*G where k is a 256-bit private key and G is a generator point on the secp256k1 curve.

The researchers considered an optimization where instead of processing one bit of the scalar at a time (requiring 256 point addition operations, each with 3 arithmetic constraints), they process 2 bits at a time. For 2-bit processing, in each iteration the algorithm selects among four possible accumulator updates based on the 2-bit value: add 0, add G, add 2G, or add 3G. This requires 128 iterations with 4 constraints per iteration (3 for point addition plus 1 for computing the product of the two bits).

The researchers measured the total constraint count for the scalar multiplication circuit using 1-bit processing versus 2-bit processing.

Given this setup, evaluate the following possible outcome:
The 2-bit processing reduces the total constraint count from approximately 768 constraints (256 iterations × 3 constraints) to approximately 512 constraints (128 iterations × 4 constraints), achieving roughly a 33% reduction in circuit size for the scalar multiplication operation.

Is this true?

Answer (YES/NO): YES